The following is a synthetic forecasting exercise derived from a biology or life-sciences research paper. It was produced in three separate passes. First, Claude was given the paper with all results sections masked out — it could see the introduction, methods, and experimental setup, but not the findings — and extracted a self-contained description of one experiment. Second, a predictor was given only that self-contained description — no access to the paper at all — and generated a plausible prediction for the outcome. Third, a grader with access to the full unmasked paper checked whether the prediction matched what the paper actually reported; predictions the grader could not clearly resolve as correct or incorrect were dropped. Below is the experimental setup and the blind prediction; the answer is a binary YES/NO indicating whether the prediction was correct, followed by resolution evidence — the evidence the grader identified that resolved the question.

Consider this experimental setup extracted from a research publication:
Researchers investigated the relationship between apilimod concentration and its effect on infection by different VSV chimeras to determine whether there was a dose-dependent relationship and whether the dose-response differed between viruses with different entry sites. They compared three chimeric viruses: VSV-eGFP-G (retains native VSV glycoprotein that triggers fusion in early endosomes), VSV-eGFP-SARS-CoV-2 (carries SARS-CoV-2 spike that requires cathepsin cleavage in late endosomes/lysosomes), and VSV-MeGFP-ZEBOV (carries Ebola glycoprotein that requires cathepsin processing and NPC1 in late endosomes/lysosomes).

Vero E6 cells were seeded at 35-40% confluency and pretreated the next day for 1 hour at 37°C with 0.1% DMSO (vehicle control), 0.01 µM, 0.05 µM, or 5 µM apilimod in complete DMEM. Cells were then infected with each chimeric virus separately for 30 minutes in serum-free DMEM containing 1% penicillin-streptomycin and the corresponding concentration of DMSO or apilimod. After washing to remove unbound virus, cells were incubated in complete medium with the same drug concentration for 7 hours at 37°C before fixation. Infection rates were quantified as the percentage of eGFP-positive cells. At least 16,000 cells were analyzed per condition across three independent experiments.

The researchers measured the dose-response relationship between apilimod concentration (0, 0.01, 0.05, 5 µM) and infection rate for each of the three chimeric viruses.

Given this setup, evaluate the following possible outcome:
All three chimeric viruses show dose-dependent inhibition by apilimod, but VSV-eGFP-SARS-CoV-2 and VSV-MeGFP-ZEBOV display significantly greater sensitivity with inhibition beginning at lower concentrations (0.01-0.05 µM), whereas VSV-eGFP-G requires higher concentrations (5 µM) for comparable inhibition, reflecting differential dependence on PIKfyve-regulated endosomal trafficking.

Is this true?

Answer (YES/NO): NO